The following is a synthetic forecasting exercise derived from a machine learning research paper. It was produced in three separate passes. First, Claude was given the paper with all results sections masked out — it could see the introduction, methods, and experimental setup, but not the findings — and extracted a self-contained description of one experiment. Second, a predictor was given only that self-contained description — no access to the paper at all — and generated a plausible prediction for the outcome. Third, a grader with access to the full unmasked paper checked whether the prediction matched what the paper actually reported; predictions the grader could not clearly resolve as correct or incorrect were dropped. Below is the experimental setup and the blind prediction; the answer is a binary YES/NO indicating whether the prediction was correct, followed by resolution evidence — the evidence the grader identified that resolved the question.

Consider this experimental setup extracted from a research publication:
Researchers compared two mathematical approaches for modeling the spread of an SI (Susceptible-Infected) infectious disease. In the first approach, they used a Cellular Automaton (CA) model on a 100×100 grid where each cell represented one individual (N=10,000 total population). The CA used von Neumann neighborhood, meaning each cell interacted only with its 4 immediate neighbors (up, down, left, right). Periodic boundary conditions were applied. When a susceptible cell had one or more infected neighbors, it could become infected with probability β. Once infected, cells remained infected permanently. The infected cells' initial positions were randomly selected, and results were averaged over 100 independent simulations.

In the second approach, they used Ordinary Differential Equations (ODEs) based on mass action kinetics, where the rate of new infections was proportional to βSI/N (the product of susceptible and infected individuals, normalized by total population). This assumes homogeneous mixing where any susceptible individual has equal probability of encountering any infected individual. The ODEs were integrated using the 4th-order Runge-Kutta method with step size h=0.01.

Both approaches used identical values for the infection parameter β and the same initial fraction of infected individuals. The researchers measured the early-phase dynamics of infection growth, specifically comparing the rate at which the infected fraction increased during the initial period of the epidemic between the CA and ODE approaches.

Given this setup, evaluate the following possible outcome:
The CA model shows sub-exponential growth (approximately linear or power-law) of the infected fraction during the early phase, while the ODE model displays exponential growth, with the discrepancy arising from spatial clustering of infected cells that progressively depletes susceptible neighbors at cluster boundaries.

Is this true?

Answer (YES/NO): YES